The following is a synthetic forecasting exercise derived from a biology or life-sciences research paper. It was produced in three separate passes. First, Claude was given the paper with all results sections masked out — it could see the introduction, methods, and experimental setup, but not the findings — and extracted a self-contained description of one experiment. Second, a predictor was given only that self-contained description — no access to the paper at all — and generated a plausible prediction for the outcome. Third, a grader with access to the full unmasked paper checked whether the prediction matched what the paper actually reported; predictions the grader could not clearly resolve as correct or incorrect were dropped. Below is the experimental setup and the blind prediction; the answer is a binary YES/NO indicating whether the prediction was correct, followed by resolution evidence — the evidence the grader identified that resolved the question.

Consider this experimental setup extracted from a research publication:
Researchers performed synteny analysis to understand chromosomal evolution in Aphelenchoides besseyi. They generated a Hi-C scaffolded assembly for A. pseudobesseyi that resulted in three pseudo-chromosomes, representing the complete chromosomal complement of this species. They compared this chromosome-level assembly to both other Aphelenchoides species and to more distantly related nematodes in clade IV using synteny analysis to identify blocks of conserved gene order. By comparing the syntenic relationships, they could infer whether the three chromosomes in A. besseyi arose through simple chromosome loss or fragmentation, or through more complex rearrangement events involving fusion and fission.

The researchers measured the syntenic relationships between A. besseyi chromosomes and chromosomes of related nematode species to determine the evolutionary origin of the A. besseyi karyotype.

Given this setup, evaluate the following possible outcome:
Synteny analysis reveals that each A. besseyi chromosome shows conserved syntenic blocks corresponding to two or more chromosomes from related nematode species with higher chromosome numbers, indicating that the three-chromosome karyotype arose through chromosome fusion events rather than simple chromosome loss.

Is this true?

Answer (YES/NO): YES